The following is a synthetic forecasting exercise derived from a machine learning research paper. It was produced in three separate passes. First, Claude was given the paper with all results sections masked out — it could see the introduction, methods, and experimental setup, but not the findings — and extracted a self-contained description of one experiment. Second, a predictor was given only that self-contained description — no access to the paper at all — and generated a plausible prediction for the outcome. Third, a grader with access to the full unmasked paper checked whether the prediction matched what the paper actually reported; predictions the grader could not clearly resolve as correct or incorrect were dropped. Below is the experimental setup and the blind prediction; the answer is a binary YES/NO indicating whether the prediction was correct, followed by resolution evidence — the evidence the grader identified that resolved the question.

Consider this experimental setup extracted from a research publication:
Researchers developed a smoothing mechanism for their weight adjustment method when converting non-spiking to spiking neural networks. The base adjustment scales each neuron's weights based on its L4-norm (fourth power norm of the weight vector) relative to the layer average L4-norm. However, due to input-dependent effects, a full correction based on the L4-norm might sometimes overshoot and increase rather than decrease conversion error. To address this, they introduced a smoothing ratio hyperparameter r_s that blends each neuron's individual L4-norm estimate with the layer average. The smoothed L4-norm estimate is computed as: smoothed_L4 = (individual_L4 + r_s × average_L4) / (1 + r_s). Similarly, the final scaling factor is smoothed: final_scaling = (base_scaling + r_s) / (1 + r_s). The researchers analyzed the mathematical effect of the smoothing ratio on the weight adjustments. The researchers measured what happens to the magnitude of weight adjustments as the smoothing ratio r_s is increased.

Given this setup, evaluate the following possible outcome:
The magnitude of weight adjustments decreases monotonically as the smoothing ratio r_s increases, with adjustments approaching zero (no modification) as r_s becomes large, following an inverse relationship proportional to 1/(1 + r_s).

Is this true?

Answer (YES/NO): YES